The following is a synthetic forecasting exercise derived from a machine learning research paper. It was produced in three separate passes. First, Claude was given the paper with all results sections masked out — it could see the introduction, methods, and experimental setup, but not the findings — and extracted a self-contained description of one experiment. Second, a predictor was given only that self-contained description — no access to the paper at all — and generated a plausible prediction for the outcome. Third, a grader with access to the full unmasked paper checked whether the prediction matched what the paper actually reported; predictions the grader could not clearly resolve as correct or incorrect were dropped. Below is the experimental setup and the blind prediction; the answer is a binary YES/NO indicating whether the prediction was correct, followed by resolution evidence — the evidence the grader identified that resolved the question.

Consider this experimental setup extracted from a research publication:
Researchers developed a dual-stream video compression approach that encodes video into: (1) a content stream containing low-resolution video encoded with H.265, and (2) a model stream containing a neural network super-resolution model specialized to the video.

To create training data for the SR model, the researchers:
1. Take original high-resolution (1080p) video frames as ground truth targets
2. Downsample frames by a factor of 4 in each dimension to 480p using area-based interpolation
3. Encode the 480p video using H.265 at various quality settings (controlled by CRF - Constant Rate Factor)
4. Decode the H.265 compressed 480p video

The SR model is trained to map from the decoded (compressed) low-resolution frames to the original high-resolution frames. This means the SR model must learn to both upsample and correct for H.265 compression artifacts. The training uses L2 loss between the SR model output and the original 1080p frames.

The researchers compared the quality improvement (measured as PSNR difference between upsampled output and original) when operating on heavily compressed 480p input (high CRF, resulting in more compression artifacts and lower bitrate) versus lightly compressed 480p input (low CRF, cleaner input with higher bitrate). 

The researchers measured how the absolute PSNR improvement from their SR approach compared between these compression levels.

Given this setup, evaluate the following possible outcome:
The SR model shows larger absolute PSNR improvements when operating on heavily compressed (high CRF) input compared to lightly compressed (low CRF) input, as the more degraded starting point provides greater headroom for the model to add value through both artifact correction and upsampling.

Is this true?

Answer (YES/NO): NO